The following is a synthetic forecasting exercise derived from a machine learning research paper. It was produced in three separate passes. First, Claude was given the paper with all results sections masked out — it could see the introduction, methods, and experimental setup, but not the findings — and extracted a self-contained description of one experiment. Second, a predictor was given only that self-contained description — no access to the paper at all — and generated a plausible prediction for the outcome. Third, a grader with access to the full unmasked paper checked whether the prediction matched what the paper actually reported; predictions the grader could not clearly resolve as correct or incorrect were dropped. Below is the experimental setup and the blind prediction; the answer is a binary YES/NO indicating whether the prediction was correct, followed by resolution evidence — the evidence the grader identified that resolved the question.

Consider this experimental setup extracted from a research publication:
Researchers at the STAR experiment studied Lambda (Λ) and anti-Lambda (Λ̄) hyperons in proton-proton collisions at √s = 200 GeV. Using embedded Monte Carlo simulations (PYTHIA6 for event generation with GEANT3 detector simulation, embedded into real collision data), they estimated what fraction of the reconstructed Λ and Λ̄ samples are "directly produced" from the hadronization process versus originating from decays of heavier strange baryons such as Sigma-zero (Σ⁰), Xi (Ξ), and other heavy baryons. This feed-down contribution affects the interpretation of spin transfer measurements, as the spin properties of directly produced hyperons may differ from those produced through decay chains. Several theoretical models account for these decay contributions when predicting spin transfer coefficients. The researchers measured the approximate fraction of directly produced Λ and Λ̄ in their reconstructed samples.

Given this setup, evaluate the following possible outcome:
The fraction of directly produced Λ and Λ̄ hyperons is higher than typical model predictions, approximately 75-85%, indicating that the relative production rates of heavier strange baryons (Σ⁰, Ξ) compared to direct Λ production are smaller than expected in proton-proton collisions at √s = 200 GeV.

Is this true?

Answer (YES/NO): NO